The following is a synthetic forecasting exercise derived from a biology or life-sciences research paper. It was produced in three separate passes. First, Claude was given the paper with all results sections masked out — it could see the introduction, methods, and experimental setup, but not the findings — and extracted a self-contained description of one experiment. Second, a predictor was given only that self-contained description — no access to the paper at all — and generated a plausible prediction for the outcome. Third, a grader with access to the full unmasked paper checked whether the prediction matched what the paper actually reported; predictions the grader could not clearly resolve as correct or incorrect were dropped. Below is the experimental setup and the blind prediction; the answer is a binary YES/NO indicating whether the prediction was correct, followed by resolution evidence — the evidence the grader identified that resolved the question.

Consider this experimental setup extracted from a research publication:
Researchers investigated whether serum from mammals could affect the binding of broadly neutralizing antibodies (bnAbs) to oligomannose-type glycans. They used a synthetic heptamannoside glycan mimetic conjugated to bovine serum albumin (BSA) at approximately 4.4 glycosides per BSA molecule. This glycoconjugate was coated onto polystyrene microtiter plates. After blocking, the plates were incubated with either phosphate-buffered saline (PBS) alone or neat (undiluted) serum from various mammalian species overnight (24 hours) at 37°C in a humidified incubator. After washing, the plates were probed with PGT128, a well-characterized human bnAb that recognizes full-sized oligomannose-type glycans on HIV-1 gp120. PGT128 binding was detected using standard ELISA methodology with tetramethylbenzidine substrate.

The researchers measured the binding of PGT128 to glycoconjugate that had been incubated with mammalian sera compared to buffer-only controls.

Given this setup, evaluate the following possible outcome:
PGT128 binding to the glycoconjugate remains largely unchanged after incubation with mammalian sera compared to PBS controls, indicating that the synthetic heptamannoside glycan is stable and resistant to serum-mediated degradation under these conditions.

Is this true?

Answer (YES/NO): NO